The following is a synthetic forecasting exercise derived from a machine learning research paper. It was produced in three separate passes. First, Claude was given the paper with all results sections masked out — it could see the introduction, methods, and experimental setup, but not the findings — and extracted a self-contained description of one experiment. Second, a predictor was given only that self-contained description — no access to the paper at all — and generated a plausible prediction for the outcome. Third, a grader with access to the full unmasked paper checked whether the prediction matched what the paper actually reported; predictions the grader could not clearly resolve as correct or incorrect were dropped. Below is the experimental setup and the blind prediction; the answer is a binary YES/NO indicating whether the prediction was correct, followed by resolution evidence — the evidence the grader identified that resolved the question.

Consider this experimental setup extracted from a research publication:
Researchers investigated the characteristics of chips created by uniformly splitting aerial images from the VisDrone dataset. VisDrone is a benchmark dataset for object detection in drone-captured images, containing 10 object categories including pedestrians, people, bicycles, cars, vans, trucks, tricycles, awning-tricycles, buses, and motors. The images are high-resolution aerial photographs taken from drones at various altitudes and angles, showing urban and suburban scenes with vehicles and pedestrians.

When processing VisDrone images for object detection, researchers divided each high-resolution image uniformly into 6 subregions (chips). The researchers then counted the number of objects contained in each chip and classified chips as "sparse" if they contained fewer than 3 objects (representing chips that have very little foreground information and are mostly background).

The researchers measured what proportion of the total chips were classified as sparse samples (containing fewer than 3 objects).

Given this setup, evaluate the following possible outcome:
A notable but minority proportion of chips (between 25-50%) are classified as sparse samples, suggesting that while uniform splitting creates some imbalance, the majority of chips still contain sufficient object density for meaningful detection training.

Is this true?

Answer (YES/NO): NO